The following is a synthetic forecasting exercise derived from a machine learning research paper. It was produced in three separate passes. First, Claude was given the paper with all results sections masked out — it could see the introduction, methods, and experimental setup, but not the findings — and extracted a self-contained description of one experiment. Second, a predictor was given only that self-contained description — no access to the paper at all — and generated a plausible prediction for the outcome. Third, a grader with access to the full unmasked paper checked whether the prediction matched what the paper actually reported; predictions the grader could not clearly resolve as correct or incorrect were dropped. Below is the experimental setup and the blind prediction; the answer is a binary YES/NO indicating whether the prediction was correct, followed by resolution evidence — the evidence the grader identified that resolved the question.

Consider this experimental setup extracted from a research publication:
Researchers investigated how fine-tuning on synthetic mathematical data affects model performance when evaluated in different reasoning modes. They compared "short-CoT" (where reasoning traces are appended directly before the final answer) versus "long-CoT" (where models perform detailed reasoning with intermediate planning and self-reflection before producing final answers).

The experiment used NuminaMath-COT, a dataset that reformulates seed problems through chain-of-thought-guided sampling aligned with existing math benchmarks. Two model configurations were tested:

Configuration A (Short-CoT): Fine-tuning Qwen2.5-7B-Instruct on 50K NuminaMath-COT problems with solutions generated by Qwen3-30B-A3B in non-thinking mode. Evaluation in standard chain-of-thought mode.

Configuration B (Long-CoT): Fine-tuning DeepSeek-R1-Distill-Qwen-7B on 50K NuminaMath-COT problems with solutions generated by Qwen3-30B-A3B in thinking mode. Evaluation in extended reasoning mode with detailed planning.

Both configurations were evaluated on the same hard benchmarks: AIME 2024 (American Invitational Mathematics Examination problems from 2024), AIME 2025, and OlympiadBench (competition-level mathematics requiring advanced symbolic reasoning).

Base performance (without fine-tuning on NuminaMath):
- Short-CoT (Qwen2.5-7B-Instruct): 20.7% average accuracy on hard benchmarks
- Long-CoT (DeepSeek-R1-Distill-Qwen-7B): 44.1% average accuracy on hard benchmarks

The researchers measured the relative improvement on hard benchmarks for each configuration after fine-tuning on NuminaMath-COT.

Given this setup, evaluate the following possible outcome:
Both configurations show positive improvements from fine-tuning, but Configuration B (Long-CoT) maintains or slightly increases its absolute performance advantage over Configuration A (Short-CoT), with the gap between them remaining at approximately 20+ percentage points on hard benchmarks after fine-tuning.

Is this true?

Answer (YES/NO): NO